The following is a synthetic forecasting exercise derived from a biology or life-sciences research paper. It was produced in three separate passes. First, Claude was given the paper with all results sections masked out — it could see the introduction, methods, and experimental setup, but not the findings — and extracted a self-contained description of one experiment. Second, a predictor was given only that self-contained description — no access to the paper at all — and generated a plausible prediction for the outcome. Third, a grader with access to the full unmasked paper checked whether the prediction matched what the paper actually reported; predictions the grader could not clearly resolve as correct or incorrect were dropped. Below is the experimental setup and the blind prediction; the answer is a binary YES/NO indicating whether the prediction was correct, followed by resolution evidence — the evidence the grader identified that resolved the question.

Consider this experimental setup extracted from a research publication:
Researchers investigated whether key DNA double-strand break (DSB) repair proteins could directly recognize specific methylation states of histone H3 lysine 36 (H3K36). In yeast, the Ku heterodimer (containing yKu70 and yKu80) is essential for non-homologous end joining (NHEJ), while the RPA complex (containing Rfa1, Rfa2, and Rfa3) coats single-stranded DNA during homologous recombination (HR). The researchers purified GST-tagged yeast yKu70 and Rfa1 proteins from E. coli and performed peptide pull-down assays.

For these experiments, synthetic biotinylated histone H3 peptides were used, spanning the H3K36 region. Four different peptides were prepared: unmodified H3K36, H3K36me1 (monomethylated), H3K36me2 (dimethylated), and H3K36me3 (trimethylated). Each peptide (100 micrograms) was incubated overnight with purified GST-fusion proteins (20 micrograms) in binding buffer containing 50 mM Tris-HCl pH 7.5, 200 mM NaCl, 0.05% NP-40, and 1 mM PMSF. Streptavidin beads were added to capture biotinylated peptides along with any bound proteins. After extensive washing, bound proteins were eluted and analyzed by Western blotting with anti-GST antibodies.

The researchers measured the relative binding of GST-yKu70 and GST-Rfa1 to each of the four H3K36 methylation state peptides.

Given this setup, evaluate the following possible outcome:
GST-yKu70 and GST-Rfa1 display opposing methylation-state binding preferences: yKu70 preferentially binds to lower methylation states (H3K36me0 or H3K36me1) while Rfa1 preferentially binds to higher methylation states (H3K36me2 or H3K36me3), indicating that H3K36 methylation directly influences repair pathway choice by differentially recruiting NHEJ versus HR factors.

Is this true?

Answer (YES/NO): NO